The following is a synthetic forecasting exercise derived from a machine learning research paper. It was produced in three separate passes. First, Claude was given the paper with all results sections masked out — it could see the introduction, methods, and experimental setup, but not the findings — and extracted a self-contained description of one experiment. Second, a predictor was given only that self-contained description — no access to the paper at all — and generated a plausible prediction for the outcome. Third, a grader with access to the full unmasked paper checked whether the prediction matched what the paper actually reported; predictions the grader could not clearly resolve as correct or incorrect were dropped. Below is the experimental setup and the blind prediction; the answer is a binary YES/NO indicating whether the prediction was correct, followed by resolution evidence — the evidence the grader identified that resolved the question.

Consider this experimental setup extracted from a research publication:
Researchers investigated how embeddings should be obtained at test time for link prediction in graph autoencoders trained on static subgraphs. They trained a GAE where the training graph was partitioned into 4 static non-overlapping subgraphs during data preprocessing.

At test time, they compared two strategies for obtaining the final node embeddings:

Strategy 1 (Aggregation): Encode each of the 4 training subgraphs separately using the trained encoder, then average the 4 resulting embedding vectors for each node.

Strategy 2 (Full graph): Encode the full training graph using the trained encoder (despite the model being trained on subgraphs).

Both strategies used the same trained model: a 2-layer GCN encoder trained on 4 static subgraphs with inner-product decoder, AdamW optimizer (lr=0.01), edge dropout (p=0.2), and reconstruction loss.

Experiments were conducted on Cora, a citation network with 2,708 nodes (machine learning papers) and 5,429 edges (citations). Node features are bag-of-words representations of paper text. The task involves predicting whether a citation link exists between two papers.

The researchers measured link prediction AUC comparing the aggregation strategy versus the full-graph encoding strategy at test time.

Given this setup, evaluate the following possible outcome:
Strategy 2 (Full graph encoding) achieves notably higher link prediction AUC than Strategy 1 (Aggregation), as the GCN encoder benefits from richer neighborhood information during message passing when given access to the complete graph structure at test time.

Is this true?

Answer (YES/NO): NO